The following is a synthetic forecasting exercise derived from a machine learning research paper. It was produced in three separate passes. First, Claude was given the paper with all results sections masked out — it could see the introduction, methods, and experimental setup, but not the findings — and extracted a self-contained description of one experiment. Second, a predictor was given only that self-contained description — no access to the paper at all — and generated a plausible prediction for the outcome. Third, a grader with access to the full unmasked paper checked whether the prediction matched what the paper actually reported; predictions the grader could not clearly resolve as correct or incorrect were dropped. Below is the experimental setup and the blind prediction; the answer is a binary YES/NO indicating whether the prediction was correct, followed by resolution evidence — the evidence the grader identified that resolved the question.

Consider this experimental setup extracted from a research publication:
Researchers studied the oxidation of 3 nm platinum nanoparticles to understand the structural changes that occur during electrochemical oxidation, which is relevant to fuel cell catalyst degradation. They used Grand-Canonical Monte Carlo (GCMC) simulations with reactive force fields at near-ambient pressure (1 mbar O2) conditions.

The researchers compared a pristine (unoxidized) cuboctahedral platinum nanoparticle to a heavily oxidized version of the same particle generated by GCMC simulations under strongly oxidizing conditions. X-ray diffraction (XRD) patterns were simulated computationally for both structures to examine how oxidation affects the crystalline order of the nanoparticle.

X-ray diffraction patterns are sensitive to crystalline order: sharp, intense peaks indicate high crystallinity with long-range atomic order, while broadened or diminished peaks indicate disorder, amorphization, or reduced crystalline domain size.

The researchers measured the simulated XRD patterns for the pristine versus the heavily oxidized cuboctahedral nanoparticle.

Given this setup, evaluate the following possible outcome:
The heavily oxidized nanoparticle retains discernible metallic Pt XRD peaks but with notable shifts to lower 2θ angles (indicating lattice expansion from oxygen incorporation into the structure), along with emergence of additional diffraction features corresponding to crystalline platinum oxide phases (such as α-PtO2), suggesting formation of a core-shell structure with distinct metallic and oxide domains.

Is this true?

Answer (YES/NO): NO